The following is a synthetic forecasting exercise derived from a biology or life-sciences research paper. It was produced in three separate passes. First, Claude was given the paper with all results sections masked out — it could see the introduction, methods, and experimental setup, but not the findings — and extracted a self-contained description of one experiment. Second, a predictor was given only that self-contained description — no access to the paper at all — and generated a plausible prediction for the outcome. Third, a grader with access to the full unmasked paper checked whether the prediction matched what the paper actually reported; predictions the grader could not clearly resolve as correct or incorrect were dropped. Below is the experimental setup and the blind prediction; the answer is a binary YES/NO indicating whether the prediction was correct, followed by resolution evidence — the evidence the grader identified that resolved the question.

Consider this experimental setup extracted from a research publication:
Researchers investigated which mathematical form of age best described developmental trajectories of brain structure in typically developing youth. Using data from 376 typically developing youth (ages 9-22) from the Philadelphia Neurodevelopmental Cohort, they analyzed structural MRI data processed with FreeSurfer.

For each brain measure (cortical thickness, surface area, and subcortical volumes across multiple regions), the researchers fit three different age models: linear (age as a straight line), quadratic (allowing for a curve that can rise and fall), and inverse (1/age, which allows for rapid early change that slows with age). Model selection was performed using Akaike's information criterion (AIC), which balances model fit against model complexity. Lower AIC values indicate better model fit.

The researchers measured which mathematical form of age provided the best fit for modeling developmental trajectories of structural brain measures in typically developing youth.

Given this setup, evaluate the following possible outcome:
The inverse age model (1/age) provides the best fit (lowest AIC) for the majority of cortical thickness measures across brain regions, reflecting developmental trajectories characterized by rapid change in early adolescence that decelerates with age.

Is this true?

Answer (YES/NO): YES